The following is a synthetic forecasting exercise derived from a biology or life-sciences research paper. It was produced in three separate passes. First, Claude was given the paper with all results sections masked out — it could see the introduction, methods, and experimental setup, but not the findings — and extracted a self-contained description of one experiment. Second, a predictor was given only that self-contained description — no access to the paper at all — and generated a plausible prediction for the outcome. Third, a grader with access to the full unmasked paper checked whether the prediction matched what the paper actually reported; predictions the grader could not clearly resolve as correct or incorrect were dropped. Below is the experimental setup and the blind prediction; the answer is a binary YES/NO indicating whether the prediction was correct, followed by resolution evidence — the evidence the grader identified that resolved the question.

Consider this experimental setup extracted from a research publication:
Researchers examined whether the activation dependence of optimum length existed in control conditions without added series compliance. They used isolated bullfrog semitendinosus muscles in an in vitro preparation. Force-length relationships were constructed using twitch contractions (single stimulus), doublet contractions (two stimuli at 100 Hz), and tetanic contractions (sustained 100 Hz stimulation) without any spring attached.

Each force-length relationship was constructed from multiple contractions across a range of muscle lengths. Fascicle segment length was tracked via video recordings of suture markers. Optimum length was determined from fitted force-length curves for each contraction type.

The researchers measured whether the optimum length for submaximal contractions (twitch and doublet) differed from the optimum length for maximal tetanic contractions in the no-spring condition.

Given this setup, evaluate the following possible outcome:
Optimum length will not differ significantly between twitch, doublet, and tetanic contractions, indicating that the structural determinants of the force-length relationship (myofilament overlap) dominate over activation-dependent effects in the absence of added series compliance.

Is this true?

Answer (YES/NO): NO